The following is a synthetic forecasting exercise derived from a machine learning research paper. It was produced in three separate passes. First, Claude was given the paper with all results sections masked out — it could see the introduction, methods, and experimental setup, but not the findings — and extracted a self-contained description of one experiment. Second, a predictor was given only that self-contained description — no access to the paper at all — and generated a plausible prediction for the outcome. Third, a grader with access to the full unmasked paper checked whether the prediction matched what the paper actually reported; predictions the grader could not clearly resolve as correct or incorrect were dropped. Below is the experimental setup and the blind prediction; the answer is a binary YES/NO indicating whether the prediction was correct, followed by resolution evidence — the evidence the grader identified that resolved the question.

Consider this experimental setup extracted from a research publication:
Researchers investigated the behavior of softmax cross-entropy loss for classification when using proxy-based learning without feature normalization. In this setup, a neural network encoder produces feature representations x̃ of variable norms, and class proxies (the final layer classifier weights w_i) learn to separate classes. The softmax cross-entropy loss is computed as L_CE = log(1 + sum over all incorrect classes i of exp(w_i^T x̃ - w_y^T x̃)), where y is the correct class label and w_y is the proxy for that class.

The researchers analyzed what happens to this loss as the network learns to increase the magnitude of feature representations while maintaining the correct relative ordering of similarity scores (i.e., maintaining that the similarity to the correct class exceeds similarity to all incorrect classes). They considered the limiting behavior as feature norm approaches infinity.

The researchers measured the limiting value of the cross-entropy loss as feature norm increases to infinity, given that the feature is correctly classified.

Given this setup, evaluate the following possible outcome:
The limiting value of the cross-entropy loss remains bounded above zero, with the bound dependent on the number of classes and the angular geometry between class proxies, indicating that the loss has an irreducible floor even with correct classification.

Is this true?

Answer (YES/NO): NO